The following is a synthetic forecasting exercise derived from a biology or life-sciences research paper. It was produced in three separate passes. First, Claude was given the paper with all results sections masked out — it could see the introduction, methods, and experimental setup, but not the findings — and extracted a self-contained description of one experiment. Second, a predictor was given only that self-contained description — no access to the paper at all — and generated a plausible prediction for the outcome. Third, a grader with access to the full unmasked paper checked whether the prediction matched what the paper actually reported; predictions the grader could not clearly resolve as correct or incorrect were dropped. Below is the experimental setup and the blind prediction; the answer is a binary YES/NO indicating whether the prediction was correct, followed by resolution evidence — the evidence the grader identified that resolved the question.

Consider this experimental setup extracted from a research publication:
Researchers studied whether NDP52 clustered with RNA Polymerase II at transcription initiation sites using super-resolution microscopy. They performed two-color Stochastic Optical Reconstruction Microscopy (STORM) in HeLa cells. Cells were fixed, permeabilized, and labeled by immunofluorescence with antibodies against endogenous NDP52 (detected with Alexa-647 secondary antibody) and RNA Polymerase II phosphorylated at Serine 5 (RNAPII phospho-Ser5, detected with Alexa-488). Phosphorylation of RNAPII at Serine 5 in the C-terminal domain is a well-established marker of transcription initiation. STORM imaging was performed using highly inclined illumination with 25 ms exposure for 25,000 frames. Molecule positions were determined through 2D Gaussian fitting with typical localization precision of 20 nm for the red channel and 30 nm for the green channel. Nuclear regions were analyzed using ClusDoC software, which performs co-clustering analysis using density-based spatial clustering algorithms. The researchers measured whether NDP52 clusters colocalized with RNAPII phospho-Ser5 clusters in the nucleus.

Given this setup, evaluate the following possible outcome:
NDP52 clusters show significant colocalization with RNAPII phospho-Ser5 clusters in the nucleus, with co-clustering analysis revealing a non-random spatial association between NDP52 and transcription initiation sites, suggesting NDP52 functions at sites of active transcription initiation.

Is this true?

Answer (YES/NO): YES